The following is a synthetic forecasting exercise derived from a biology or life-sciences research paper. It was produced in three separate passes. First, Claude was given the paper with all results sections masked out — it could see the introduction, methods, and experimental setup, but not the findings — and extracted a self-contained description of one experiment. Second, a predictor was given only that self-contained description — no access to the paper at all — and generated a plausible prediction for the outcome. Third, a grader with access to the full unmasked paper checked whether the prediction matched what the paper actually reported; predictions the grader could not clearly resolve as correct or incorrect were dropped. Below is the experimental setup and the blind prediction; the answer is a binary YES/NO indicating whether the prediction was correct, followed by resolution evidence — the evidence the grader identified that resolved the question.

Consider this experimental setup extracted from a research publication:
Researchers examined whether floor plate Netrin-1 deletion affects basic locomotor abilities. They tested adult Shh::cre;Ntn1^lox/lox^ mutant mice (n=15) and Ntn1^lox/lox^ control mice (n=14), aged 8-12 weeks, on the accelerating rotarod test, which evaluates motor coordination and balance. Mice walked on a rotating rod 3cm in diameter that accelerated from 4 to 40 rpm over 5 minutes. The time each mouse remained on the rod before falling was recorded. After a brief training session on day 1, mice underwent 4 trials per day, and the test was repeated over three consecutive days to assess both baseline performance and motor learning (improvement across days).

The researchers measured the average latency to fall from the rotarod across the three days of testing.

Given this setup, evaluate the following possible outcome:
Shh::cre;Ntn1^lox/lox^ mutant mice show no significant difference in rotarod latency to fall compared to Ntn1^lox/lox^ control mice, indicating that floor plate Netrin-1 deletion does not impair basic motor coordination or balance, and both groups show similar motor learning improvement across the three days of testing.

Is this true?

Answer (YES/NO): YES